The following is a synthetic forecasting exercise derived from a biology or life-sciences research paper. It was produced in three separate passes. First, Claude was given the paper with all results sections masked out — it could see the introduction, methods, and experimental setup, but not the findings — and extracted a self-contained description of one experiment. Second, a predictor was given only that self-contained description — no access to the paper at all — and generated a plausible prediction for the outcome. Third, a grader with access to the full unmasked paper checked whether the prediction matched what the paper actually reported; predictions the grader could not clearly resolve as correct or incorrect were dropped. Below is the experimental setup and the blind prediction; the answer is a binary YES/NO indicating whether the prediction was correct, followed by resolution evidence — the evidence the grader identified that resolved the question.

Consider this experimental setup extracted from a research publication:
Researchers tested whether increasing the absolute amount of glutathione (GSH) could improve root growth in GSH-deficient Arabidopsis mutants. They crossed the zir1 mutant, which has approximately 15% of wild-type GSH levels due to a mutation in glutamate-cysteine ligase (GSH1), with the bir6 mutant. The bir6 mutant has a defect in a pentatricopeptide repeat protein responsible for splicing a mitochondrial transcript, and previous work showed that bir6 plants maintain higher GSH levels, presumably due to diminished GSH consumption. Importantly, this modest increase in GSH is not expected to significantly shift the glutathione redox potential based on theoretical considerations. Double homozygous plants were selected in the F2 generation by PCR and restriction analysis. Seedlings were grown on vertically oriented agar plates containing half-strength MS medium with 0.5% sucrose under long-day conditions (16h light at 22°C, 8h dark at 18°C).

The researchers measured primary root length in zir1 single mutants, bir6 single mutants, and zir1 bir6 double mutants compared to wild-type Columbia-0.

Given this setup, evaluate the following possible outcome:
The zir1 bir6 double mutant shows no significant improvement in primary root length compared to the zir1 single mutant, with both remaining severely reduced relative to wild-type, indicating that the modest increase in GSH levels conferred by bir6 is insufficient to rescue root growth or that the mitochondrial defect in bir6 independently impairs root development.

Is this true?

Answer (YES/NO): NO